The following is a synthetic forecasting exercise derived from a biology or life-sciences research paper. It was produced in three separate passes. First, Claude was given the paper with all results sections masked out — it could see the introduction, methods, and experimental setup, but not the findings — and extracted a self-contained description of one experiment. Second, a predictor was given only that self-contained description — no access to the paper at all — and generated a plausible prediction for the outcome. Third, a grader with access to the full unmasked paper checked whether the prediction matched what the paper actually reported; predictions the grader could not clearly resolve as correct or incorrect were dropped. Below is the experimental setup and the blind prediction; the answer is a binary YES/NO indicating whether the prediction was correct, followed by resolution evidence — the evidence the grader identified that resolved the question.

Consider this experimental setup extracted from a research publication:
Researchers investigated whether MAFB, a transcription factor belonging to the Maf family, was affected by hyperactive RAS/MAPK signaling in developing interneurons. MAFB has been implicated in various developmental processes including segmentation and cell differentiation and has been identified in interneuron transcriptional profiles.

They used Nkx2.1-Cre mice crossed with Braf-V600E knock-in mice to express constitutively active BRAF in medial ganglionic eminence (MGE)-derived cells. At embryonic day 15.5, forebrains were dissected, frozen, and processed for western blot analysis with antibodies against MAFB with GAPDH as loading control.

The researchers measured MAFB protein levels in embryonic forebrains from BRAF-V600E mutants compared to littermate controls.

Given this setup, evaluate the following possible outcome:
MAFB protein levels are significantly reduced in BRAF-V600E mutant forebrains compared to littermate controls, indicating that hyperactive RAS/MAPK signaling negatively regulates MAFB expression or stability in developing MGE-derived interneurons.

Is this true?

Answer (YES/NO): NO